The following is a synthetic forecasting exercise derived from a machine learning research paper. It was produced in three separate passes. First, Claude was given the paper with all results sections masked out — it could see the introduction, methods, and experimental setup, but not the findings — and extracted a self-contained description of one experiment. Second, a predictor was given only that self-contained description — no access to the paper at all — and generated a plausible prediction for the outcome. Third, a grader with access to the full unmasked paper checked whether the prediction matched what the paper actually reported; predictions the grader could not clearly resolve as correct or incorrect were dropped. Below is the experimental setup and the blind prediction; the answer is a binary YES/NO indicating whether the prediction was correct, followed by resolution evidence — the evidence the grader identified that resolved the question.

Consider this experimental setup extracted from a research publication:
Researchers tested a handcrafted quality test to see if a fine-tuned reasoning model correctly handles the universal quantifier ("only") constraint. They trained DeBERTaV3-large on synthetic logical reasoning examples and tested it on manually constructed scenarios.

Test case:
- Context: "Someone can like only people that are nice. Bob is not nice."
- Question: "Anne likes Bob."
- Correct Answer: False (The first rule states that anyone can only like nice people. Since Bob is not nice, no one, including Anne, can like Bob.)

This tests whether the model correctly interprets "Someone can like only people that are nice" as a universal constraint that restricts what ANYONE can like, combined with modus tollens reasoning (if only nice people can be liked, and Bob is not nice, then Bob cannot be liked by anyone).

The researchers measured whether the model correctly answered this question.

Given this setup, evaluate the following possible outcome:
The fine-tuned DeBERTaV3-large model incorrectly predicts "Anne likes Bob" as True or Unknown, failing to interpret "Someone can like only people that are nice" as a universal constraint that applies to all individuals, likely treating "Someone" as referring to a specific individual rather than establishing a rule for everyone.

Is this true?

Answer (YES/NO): YES